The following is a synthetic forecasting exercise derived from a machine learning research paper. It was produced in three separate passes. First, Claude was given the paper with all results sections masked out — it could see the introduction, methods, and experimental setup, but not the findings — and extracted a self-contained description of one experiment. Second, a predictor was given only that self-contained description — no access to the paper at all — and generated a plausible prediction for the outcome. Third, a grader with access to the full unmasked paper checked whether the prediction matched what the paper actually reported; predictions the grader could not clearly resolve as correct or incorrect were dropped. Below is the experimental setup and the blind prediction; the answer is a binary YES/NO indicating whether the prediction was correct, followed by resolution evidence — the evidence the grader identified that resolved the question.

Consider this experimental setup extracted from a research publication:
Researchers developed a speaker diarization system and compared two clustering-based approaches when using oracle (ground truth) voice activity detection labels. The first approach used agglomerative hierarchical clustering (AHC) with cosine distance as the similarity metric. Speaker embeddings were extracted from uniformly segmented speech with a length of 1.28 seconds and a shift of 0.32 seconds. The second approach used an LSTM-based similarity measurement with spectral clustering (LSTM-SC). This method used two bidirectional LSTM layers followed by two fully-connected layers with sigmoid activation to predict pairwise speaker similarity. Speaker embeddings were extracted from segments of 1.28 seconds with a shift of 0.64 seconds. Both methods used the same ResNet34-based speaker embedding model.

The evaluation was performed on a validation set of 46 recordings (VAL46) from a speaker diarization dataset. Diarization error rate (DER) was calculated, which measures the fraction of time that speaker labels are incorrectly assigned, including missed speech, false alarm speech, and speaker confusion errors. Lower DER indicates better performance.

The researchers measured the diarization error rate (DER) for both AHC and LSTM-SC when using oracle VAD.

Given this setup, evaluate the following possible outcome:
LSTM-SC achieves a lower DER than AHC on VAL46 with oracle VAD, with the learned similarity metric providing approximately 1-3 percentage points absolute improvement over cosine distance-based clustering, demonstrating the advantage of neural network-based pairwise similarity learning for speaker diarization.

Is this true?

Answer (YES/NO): NO